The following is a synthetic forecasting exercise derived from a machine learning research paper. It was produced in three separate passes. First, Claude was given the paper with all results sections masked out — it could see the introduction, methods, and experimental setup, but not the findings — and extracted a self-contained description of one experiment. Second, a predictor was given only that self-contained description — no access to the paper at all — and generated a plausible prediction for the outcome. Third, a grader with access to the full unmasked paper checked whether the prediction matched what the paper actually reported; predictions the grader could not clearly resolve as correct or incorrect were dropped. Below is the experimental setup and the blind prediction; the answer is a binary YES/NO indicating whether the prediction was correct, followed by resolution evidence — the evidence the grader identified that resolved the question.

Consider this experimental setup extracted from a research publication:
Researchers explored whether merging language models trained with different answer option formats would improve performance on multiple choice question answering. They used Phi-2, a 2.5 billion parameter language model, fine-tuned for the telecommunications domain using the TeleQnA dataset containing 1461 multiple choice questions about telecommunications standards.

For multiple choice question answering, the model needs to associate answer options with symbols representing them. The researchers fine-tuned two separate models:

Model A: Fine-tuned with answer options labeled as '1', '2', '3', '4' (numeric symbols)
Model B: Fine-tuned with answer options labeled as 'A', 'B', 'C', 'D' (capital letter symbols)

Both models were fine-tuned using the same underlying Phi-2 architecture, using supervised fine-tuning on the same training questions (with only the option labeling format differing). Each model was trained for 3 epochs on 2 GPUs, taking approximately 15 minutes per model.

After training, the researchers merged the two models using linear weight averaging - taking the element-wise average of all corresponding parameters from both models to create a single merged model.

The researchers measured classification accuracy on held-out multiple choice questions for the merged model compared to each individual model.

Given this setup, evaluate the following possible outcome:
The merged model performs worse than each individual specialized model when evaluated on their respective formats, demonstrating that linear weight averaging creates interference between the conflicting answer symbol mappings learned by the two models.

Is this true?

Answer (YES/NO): NO